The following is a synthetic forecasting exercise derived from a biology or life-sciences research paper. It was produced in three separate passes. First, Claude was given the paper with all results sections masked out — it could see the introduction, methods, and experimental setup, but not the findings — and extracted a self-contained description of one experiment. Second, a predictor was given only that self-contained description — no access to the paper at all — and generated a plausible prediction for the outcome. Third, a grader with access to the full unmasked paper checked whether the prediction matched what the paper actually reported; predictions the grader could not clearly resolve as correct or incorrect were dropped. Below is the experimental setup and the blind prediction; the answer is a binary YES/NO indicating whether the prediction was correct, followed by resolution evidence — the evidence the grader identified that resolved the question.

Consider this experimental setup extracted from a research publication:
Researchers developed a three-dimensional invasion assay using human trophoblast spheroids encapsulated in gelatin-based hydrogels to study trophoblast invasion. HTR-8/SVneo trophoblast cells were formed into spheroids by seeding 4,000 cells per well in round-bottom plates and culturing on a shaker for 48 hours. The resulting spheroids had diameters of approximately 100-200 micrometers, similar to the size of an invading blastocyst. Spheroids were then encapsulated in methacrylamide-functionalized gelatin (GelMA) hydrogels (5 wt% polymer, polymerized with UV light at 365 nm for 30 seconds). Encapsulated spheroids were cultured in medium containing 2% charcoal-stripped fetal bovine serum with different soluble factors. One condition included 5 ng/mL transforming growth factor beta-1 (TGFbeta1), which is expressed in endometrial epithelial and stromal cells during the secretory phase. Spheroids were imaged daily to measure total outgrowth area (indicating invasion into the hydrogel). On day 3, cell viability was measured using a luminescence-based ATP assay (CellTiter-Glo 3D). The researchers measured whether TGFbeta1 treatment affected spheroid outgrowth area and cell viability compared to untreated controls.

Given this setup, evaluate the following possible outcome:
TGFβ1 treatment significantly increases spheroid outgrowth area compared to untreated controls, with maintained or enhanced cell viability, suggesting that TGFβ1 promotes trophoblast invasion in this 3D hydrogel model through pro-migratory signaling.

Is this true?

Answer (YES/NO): NO